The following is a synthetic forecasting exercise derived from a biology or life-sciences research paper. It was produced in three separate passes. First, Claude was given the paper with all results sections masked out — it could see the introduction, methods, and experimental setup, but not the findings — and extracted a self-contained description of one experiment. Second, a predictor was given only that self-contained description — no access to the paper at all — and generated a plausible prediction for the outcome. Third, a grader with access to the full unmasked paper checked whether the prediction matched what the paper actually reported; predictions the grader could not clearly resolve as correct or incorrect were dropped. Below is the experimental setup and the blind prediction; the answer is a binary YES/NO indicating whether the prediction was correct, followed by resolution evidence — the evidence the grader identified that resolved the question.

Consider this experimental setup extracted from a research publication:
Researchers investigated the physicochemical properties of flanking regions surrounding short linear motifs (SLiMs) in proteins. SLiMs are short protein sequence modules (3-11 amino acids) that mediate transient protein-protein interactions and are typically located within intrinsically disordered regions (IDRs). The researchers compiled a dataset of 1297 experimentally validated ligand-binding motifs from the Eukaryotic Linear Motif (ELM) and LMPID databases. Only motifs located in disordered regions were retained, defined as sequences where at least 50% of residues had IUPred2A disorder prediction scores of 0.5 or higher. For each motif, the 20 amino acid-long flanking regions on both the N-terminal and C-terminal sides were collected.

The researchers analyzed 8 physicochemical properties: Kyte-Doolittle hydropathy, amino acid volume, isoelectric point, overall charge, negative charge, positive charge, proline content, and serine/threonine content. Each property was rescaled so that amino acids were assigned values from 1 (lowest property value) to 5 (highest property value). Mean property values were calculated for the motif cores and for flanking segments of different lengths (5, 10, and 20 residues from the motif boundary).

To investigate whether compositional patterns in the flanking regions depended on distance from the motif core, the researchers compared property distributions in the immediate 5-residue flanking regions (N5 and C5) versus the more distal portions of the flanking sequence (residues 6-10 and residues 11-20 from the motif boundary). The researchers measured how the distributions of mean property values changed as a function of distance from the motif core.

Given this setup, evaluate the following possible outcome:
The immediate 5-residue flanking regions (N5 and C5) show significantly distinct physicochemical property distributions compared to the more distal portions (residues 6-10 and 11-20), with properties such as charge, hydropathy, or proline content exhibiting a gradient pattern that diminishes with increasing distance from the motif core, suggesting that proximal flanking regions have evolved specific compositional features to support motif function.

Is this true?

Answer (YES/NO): NO